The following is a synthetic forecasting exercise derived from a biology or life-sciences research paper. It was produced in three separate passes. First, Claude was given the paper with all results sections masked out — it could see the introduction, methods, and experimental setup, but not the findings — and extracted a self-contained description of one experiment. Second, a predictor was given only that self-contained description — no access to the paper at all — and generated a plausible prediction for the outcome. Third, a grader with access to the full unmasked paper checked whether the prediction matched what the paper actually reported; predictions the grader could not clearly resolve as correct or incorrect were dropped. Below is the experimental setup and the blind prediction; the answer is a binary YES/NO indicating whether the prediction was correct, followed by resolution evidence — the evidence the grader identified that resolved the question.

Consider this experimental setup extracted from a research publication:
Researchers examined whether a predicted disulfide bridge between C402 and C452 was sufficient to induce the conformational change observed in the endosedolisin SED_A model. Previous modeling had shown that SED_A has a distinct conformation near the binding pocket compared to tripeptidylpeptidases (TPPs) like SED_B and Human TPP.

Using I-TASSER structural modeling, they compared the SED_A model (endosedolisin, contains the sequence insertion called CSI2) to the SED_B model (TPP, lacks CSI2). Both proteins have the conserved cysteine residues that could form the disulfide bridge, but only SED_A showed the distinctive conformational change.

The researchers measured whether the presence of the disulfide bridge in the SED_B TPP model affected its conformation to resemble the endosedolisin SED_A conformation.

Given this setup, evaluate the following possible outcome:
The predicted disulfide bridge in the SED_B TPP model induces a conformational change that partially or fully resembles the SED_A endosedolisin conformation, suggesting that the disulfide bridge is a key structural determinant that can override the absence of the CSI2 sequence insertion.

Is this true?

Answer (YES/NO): NO